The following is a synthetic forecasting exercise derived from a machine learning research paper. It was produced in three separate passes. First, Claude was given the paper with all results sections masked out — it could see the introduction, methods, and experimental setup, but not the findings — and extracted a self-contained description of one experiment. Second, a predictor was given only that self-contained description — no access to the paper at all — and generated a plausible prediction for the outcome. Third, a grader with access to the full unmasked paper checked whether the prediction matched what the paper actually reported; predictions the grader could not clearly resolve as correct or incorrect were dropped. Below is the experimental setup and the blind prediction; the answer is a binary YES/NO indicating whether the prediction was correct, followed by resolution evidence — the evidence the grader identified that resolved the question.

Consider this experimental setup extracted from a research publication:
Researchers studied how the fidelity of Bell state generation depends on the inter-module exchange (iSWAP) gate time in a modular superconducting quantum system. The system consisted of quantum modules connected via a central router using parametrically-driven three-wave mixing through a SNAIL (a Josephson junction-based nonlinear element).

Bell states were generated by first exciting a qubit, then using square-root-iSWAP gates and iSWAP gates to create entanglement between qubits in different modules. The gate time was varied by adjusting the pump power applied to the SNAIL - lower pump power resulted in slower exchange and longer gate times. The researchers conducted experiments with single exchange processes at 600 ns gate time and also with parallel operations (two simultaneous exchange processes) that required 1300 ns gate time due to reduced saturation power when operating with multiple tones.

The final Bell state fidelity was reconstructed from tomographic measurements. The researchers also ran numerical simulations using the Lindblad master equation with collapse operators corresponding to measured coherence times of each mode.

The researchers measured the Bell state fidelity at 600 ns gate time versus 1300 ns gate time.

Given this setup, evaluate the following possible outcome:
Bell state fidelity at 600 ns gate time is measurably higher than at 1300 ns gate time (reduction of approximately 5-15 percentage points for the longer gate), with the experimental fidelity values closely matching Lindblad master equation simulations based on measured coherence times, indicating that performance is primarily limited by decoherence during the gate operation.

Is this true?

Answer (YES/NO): YES